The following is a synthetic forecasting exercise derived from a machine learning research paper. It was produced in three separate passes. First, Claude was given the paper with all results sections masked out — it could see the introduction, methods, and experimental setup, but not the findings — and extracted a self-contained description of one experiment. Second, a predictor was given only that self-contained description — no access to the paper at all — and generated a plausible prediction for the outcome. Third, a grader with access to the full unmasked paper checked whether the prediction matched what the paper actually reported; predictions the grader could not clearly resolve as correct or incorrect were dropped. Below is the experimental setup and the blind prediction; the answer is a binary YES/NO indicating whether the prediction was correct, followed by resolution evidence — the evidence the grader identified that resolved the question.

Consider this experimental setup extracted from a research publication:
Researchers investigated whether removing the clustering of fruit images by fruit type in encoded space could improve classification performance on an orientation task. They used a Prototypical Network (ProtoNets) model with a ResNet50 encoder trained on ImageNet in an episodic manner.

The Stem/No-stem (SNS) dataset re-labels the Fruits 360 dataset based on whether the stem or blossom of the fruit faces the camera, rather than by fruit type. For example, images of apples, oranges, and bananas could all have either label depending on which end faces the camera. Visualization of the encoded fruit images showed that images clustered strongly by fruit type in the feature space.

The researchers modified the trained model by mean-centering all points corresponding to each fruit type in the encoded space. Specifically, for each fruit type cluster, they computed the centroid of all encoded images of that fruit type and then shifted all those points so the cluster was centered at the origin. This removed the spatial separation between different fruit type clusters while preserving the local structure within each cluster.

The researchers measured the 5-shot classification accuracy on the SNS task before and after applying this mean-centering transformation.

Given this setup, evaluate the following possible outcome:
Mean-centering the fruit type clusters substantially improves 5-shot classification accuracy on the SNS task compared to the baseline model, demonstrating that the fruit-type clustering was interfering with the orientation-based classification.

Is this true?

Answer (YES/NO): YES